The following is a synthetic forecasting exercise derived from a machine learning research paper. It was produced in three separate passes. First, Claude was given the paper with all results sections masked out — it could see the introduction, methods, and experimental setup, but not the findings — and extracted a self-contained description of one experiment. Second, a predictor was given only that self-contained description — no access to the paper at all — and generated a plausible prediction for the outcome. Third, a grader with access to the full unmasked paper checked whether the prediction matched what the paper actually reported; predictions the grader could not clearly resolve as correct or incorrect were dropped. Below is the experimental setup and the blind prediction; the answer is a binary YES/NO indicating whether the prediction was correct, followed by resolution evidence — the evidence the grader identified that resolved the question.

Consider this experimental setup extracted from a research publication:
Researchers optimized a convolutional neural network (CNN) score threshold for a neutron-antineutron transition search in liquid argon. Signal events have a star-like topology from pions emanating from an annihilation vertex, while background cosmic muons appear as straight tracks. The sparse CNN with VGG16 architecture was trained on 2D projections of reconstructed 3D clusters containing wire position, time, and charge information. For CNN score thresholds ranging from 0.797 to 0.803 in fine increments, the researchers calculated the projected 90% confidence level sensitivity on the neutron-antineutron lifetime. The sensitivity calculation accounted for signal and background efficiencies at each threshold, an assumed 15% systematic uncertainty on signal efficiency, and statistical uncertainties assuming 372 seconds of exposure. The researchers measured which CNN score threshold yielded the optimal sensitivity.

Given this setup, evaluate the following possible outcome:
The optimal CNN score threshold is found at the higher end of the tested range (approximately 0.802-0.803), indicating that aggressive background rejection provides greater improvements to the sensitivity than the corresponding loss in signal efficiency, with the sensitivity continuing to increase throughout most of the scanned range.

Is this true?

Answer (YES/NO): NO